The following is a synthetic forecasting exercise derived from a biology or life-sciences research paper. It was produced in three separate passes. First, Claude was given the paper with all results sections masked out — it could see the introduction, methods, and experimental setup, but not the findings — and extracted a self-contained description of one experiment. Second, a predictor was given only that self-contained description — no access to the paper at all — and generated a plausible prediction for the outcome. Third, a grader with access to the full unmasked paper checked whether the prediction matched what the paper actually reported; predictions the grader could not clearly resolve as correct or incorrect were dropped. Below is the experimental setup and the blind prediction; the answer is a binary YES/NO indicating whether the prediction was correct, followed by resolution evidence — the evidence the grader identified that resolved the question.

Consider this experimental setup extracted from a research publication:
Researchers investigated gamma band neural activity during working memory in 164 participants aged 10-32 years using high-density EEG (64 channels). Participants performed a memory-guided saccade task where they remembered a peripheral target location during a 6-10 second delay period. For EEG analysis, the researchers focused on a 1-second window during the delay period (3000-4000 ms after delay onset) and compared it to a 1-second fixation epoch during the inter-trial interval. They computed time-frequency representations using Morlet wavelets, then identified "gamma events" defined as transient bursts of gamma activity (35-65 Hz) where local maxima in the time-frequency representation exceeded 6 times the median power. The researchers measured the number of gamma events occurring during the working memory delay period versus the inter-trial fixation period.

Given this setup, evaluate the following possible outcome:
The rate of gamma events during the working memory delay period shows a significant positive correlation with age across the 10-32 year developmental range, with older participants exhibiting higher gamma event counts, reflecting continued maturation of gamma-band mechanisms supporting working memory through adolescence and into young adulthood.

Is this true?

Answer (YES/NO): NO